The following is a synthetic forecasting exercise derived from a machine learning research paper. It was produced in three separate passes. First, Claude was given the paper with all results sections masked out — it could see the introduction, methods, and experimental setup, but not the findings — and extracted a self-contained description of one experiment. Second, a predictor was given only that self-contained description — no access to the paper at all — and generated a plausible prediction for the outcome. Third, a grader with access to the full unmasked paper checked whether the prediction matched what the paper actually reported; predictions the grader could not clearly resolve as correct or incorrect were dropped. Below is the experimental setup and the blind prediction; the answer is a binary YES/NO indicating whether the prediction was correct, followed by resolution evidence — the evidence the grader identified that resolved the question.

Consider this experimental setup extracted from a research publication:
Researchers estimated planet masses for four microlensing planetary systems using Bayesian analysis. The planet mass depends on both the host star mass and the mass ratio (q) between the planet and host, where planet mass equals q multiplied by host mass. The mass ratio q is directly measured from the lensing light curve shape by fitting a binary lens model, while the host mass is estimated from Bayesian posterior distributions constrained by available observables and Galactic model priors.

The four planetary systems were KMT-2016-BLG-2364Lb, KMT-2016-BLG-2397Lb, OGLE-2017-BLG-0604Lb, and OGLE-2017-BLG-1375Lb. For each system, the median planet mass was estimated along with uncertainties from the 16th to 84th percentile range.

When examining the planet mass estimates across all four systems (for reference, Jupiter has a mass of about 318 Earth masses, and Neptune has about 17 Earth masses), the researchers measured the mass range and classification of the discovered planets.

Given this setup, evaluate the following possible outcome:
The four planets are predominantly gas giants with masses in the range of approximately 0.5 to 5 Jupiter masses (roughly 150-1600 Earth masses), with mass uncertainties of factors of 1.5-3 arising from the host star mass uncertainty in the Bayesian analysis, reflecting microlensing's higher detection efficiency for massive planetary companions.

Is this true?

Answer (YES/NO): NO